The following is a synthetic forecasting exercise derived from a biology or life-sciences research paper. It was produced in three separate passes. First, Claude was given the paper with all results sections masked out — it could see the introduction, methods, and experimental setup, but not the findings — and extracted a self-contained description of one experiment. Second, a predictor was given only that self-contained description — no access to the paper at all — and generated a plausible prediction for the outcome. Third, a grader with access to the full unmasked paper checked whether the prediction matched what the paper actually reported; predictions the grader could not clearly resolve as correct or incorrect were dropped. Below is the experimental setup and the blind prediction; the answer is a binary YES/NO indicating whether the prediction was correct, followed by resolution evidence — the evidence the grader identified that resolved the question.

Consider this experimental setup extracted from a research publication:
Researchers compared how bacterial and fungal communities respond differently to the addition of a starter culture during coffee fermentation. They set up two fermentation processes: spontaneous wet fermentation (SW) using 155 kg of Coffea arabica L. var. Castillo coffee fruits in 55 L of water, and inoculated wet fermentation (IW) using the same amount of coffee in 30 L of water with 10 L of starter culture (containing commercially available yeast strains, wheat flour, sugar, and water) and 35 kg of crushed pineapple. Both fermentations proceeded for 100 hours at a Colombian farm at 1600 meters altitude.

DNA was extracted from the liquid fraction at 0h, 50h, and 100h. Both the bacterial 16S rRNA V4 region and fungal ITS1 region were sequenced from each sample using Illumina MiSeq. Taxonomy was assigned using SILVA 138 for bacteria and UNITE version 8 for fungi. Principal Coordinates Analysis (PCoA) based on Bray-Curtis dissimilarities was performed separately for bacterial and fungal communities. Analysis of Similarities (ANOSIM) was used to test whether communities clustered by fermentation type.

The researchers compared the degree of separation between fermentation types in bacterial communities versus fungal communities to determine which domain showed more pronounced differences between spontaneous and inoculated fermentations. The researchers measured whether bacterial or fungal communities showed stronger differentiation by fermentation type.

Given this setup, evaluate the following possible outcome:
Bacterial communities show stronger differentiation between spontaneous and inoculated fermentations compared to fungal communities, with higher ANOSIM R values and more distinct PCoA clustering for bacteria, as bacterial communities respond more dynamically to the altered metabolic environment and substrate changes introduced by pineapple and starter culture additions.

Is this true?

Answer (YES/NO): NO